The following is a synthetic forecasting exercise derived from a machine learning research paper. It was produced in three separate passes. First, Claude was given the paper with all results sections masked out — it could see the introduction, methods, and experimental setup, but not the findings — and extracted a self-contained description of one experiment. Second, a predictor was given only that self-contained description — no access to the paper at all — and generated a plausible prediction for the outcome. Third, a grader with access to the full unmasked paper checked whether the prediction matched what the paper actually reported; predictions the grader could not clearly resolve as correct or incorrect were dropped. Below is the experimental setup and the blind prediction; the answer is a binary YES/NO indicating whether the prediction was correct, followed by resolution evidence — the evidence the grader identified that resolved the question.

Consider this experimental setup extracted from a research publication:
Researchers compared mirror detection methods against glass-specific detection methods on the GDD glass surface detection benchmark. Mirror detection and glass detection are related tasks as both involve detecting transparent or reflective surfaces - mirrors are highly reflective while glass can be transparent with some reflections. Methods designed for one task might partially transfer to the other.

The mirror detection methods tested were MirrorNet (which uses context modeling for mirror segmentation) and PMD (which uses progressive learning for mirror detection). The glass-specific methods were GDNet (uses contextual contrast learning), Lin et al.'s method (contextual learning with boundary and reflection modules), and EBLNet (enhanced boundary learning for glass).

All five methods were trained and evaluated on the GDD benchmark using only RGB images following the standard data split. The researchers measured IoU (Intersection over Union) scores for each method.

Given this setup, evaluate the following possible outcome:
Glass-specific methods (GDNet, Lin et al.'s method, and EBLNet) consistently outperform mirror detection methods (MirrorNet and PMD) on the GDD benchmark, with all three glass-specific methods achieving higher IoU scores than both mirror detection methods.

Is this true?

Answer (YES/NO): NO